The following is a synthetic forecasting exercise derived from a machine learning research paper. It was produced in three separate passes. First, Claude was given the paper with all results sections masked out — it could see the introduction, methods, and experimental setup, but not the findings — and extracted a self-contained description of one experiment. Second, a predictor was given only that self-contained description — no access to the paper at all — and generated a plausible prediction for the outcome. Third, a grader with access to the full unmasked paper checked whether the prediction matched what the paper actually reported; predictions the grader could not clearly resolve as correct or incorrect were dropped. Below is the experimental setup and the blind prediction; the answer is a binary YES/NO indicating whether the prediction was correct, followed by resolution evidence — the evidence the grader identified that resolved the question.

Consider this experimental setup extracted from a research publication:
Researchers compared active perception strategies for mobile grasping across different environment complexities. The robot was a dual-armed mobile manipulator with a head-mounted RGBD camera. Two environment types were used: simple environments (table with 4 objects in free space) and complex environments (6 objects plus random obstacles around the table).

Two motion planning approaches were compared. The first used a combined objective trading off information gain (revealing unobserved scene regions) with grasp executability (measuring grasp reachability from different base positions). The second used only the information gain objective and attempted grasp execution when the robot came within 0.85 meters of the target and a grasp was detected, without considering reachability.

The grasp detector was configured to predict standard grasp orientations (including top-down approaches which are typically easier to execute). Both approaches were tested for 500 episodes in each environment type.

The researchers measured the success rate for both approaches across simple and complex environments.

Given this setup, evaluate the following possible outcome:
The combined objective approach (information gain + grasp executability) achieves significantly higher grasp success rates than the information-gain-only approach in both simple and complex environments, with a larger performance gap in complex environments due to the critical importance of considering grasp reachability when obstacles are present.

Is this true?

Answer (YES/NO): NO